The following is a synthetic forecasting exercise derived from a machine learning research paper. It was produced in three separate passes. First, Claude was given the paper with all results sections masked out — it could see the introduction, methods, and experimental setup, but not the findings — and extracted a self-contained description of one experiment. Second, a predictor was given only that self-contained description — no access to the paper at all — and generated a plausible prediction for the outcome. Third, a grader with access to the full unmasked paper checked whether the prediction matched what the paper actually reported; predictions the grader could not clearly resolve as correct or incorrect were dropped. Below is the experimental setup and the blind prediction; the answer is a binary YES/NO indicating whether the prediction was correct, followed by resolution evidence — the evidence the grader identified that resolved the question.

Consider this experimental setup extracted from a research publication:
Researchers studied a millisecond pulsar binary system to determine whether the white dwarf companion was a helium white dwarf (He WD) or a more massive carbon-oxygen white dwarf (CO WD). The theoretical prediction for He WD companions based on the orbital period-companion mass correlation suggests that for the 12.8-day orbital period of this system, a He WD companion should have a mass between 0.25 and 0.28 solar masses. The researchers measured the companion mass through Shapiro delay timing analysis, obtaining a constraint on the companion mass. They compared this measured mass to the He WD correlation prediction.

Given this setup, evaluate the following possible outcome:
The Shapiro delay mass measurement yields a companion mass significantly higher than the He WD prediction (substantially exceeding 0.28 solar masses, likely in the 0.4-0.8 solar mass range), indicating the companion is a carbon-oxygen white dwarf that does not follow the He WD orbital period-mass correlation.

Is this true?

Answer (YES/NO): YES